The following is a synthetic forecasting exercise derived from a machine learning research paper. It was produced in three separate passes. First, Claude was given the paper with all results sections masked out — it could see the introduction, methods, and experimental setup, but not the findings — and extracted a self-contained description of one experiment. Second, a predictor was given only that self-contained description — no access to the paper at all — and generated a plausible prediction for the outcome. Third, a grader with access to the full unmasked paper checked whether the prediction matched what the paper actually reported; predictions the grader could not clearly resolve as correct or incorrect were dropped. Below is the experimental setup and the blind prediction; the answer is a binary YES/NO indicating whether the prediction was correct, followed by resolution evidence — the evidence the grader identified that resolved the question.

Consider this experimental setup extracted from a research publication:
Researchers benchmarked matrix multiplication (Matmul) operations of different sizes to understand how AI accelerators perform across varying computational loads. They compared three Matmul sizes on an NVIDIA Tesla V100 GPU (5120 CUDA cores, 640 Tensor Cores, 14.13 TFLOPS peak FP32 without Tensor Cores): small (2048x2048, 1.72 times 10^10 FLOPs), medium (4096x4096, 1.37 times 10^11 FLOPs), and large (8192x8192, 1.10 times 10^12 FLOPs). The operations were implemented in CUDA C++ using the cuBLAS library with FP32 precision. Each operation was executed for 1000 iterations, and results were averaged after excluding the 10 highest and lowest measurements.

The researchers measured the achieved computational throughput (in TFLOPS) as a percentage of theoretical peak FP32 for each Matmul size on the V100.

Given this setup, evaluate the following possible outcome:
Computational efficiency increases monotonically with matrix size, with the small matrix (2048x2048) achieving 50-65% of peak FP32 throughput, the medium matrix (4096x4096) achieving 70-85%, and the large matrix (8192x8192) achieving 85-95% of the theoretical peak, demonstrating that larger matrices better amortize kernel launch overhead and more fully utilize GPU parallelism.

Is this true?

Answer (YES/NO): NO